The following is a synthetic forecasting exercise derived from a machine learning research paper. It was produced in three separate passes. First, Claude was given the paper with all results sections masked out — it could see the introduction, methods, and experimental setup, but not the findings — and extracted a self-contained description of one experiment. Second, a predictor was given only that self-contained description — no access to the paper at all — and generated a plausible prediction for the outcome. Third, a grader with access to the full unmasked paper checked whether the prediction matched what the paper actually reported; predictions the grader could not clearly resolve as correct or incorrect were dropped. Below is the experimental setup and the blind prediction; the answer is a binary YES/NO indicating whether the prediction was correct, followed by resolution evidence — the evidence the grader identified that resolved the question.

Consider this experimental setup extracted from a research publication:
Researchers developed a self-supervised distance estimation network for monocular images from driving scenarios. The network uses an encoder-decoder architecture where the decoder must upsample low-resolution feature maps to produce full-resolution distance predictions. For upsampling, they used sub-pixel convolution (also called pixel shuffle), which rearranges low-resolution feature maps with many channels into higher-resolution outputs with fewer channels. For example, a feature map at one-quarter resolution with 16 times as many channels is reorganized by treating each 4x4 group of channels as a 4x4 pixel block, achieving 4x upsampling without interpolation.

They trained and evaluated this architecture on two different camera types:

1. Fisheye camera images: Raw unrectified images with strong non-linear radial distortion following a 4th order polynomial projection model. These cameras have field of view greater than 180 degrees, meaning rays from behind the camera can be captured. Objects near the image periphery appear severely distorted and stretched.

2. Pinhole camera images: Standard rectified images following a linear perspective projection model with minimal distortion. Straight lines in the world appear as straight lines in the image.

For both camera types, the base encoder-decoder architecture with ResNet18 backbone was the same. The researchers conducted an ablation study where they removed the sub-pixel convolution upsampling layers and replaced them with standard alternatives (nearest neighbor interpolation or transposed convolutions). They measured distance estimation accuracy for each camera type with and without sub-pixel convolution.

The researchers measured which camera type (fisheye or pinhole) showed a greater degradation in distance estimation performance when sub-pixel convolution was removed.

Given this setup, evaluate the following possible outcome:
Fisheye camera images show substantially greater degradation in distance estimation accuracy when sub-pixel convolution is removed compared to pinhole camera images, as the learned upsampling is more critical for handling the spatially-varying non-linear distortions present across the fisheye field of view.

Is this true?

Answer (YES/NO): YES